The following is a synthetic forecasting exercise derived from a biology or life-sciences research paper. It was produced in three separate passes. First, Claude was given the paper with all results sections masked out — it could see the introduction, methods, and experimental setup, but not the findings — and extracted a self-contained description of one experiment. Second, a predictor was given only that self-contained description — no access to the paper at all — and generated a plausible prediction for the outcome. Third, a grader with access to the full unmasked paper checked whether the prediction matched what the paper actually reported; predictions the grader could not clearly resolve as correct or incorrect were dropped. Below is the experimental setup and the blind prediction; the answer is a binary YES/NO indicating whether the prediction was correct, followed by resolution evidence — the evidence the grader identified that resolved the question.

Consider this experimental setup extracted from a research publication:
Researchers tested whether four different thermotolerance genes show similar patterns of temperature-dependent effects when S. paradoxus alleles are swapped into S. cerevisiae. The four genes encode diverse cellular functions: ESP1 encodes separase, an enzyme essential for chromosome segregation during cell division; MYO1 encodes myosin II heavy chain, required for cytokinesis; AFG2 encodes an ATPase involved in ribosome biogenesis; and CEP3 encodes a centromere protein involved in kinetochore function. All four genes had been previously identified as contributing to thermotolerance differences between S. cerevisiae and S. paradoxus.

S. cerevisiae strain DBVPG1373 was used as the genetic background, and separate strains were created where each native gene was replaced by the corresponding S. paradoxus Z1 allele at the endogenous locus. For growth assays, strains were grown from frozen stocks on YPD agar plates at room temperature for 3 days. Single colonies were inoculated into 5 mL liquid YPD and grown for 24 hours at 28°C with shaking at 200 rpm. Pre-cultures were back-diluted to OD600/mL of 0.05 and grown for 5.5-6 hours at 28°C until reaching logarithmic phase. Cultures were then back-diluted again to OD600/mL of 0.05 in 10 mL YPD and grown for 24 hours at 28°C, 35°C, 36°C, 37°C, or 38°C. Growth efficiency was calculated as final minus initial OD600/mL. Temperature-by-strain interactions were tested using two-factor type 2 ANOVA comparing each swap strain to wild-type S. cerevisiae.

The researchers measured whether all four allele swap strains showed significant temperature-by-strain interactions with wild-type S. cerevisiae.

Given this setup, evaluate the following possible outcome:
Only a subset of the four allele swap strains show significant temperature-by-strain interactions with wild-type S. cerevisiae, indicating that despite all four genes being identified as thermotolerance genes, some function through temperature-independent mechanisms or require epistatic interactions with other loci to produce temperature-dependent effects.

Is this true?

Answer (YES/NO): NO